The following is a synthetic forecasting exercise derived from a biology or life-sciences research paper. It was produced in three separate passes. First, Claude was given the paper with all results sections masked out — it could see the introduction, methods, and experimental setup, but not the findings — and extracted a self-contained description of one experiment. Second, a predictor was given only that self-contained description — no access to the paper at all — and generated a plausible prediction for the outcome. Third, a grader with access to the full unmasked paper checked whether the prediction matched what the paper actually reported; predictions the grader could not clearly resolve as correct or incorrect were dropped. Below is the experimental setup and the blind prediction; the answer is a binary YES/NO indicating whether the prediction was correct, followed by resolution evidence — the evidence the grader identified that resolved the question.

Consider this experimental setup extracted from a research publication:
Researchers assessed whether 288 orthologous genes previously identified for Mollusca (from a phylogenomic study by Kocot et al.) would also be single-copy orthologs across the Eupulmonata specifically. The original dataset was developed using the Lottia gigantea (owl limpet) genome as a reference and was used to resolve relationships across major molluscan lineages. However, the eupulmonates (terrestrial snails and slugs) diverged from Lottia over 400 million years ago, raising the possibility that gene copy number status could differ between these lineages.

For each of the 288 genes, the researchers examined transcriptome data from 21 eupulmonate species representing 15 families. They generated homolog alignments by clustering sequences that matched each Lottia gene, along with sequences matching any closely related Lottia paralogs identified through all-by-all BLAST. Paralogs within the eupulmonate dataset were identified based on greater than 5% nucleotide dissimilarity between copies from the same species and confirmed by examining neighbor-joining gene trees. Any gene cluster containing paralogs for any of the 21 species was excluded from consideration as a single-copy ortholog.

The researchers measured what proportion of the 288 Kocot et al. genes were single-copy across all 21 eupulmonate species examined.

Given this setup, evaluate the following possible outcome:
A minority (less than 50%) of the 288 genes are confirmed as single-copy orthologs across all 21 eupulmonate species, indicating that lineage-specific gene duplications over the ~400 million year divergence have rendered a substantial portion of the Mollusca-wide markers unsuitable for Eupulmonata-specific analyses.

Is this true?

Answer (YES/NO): YES